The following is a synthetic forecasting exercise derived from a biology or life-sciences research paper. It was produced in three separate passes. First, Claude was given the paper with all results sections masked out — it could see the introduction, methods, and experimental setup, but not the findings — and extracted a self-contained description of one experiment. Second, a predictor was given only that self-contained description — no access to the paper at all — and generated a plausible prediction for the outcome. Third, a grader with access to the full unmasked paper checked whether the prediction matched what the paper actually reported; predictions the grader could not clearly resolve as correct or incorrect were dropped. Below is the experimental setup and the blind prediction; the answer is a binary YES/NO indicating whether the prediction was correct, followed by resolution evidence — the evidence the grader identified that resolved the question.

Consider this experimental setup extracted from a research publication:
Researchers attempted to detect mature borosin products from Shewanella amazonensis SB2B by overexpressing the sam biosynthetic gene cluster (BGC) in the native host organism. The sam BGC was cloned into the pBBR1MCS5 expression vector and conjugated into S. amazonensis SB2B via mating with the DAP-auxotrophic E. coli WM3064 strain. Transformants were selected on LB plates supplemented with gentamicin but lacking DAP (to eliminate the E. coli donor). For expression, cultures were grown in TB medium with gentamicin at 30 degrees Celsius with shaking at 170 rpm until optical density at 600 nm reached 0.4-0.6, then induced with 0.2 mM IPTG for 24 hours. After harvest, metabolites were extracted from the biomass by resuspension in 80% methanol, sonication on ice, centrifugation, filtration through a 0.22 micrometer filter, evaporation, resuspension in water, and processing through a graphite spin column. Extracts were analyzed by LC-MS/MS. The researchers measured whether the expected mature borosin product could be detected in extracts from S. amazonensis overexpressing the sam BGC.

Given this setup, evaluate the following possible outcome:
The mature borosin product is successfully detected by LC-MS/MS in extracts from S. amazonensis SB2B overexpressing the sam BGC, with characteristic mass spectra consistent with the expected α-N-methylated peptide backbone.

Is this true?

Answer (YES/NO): NO